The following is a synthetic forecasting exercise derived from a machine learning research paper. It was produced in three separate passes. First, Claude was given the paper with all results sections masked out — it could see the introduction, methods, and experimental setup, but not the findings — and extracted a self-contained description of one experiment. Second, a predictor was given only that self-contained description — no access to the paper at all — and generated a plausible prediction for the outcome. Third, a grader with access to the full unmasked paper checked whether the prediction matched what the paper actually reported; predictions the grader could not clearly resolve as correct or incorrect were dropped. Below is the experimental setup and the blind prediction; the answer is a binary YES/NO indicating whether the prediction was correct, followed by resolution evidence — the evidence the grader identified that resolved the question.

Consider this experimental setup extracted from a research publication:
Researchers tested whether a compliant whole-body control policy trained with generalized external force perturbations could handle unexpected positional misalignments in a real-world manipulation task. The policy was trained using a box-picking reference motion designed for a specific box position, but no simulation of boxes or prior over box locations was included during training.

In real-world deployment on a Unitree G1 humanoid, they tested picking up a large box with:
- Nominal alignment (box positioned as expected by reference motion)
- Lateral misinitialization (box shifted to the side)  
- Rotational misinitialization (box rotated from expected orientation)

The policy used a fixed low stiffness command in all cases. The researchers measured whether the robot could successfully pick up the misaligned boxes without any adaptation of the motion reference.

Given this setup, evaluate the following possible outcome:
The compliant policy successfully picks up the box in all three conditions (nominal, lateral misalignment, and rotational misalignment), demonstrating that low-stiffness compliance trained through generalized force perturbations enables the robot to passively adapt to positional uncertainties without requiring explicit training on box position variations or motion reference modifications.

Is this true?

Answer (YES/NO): YES